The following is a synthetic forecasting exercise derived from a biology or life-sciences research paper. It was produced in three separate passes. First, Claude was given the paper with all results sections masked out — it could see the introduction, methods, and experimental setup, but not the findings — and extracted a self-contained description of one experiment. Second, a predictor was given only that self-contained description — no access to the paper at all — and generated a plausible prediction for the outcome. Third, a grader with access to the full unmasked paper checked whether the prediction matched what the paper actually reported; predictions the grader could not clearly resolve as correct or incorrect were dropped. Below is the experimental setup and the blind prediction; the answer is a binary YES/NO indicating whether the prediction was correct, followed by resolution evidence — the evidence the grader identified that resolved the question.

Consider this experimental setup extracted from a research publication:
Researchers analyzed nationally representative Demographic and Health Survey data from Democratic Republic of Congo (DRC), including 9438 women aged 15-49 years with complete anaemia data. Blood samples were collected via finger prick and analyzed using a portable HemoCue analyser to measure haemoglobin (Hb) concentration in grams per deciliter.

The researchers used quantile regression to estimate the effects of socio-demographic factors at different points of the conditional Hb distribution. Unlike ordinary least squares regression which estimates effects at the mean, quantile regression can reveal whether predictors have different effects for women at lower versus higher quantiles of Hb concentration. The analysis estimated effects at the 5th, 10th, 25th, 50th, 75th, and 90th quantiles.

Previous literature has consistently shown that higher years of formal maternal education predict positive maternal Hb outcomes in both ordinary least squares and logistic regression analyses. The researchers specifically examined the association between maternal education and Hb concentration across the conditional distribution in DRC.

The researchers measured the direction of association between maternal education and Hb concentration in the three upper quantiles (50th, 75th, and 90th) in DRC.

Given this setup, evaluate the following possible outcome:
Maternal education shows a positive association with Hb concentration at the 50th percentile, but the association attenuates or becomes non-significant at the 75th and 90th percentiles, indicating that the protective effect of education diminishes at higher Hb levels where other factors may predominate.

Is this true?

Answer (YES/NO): NO